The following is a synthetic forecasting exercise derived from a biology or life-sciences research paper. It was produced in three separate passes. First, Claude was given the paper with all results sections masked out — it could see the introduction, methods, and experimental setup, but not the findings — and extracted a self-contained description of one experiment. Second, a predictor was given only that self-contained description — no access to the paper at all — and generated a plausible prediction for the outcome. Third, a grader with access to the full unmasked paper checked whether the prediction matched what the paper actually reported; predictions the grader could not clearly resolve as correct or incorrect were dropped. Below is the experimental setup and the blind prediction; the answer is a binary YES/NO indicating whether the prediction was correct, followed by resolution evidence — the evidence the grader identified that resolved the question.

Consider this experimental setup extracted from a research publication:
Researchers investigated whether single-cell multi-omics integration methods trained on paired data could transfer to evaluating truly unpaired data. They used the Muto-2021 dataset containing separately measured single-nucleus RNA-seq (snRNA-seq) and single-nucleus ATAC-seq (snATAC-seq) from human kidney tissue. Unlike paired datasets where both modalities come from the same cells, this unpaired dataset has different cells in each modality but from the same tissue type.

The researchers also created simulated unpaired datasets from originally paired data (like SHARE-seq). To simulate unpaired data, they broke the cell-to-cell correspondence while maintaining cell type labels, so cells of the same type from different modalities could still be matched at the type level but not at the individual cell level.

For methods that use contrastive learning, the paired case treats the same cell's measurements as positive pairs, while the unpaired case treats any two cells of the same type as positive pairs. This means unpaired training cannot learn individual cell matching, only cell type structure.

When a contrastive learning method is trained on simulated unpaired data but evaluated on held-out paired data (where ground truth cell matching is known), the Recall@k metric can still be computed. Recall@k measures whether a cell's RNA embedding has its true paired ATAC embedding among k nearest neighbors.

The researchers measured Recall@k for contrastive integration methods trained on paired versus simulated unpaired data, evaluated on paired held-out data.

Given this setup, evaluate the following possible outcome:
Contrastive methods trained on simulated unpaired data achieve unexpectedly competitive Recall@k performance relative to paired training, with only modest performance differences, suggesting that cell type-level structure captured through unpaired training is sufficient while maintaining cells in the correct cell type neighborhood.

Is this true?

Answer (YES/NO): NO